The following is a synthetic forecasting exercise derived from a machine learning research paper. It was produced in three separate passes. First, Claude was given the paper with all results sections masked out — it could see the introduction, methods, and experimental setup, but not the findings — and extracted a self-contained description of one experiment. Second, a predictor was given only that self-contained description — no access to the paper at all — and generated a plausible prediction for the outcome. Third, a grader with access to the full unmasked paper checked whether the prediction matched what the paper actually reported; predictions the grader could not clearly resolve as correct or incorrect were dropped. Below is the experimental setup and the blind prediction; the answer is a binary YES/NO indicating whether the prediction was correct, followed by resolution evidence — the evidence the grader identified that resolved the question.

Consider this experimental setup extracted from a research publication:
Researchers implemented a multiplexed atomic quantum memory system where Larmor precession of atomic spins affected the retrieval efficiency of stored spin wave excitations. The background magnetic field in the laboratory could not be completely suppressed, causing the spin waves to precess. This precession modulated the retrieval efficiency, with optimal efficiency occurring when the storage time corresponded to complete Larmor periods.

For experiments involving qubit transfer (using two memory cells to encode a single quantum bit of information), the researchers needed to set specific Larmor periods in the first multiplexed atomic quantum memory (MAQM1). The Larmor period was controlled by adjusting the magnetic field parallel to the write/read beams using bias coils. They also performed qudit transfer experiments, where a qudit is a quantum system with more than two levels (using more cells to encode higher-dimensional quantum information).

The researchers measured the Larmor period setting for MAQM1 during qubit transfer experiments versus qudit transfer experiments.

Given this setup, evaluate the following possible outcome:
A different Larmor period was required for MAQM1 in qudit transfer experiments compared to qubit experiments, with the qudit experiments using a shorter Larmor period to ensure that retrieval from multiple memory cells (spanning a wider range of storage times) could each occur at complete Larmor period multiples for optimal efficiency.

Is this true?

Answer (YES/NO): YES